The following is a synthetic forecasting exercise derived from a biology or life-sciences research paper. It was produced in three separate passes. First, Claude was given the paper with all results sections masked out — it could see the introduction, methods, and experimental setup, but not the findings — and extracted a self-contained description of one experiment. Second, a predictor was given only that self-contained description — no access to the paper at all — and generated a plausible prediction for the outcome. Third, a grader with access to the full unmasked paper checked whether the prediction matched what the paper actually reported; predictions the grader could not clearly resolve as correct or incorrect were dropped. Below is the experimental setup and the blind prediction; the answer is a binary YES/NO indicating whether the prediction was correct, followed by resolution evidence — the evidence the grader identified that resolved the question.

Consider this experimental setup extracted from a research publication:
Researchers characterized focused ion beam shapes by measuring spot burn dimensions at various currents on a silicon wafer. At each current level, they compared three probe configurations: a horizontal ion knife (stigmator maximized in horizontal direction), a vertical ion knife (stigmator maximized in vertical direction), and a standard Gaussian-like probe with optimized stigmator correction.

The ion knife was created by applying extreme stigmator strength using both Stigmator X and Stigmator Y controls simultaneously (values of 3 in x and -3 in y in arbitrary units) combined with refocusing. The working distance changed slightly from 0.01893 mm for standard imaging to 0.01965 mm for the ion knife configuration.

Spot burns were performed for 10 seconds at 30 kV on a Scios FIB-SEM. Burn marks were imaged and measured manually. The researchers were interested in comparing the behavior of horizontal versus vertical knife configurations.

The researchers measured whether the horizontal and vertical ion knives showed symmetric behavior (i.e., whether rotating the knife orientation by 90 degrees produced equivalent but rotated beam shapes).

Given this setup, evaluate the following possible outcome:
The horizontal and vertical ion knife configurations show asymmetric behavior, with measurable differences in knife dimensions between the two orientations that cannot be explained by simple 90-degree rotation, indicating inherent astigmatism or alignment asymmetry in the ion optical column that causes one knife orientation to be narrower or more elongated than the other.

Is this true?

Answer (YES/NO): YES